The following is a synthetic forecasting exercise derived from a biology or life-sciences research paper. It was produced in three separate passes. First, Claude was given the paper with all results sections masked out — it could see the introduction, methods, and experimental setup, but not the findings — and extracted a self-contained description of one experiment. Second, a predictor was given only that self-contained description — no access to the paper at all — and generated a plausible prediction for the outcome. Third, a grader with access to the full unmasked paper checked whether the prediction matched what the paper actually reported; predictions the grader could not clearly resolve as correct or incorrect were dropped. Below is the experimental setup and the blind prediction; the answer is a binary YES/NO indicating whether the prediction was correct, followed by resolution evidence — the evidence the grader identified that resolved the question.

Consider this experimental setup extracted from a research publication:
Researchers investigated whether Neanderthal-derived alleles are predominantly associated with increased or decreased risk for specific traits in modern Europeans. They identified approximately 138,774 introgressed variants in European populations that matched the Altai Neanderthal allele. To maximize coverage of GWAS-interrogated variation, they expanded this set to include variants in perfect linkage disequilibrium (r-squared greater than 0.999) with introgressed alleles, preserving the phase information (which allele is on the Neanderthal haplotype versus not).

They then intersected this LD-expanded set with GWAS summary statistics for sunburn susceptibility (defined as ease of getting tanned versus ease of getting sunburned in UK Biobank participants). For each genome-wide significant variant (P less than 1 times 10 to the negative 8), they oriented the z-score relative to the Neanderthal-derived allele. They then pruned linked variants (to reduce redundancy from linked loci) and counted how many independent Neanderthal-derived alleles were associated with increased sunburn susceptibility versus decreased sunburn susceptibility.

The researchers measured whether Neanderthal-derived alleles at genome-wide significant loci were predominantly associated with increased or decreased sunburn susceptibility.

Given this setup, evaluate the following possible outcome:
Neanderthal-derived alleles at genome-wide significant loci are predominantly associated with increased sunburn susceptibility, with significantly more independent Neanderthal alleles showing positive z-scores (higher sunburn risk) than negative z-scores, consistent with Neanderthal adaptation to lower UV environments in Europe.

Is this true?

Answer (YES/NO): NO